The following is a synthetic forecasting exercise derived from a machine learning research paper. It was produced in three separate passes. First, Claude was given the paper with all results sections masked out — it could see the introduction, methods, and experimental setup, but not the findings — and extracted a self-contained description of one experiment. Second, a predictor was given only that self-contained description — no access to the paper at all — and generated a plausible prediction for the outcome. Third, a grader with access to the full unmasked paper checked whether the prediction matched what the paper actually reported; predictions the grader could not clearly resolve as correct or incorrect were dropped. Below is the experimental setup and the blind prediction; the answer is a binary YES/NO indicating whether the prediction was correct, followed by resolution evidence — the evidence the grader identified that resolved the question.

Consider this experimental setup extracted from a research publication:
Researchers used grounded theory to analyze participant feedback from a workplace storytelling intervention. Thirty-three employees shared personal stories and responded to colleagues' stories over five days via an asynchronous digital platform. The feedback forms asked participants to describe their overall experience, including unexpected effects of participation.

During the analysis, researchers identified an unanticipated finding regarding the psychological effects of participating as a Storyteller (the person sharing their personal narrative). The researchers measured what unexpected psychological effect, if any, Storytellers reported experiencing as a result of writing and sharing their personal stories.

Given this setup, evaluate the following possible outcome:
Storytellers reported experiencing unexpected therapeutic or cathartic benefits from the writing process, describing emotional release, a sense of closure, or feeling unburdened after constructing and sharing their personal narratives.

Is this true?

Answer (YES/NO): YES